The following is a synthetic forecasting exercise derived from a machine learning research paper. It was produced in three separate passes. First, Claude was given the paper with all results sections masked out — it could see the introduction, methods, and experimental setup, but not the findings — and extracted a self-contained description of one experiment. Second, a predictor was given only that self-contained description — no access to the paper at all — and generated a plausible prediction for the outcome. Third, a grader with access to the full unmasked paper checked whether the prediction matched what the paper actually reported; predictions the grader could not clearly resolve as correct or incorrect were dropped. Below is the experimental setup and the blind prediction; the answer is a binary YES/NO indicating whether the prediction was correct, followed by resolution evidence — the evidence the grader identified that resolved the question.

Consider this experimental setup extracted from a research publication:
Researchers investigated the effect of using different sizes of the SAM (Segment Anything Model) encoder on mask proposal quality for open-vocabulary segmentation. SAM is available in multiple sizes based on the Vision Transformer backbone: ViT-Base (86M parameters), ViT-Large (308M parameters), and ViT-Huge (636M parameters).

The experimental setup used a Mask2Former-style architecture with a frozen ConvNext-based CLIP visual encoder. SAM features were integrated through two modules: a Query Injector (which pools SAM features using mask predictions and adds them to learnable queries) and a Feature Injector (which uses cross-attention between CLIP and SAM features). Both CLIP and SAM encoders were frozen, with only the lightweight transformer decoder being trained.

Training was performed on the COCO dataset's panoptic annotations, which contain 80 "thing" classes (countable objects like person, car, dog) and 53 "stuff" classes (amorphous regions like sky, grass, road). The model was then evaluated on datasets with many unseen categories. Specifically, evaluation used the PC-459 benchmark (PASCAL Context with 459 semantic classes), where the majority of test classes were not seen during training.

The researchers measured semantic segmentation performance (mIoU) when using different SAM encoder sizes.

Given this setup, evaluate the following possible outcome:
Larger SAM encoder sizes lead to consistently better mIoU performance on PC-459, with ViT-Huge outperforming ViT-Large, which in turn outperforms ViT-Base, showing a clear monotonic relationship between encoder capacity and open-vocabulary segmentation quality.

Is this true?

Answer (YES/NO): NO